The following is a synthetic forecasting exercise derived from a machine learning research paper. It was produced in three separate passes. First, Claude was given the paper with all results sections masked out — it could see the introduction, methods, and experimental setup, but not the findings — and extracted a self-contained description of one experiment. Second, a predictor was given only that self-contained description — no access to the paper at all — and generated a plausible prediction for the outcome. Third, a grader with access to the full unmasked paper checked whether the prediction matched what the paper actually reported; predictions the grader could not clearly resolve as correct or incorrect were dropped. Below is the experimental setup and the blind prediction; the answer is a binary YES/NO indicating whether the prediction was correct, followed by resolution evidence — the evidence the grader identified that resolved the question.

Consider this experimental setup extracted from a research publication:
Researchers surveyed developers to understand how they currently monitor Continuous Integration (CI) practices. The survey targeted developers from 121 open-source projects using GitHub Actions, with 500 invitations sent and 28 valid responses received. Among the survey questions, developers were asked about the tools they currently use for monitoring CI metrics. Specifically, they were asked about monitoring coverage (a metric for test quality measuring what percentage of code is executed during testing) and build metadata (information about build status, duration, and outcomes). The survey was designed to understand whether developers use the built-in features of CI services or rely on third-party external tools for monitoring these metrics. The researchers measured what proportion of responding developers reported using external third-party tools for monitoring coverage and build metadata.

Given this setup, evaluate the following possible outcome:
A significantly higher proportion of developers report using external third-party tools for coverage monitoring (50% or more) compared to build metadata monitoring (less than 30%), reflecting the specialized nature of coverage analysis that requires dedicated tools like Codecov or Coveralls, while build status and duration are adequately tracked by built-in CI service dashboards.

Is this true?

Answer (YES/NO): NO